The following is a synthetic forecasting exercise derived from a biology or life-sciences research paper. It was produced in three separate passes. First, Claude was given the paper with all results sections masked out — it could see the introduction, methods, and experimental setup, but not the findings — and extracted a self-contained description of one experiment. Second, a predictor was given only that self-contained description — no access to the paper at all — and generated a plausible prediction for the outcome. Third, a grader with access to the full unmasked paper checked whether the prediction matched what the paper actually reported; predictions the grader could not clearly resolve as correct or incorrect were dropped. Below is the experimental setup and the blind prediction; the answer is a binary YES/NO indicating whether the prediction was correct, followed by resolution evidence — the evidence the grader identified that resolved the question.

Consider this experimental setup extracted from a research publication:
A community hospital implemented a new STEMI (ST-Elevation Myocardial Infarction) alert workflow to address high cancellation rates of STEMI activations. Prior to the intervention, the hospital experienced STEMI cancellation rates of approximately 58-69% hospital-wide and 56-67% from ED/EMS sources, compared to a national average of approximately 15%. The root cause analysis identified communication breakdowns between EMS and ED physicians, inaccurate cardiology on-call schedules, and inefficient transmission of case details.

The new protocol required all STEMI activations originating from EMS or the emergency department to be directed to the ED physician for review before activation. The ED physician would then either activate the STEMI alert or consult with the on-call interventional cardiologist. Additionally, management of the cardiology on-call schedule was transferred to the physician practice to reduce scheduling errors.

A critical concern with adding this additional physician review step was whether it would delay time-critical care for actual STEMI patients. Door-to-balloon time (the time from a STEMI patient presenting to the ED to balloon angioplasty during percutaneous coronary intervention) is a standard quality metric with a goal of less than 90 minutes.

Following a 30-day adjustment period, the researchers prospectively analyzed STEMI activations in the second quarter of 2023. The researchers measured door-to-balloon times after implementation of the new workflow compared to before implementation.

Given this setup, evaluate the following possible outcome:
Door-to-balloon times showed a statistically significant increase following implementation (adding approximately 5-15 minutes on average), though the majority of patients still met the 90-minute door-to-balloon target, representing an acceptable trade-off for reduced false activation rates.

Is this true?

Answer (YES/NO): NO